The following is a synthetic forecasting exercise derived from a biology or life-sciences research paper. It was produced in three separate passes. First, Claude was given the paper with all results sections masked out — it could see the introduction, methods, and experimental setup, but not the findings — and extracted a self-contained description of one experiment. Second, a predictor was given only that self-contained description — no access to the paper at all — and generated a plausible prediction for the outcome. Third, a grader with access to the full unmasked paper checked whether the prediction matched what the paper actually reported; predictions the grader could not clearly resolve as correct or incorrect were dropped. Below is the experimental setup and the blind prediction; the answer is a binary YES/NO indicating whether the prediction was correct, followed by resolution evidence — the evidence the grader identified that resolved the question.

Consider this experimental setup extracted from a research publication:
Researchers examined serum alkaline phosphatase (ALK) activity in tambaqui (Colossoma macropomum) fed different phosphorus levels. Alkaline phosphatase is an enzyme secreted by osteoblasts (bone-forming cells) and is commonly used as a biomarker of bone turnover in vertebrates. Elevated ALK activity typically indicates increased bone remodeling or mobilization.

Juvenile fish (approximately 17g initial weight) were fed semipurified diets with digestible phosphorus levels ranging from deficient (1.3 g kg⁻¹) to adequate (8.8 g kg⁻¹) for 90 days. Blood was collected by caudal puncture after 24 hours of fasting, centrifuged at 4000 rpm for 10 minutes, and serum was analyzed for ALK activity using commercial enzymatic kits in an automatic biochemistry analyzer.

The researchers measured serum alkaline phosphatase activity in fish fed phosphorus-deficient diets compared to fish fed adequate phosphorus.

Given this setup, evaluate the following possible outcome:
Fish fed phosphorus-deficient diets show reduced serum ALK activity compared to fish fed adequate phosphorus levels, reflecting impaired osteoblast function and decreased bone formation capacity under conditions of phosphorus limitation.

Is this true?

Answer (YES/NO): NO